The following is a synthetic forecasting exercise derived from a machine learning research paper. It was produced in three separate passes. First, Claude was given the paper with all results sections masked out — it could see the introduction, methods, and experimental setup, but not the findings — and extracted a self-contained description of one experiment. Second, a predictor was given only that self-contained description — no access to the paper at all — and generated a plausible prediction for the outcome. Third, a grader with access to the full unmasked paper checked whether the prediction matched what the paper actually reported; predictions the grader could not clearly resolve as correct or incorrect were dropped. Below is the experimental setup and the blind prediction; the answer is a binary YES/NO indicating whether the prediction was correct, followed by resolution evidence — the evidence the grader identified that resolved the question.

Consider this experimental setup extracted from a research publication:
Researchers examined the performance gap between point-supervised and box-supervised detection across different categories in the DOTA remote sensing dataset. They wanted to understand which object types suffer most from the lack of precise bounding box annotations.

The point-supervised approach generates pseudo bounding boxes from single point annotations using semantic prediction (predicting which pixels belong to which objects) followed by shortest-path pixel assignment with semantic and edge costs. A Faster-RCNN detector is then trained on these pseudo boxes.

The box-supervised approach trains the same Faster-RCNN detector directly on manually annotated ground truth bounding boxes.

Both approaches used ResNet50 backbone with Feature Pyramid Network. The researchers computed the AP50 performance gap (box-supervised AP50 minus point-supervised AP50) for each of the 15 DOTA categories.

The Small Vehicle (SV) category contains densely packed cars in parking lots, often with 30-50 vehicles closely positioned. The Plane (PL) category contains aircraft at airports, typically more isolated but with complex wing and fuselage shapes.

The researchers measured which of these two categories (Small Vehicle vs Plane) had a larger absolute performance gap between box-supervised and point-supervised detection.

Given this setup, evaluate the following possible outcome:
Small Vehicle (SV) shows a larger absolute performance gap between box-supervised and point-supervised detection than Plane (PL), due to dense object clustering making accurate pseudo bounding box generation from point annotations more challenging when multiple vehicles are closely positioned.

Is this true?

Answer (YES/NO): NO